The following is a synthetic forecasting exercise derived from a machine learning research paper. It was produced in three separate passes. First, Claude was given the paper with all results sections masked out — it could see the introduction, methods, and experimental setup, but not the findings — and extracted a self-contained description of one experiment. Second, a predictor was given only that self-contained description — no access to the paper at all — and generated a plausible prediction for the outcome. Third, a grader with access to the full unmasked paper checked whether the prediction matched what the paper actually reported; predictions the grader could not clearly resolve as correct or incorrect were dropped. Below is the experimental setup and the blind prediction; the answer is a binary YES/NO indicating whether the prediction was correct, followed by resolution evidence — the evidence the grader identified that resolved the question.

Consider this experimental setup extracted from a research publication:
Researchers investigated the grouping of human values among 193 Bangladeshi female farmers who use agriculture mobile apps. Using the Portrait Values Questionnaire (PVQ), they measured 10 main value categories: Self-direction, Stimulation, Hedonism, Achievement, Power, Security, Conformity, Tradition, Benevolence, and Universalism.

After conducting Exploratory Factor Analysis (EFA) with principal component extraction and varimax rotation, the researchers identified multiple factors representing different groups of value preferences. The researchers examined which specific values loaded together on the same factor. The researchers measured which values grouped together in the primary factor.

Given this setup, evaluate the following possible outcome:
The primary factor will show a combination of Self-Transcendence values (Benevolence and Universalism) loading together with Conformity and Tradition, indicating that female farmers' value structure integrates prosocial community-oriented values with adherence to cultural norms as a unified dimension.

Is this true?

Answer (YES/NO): YES